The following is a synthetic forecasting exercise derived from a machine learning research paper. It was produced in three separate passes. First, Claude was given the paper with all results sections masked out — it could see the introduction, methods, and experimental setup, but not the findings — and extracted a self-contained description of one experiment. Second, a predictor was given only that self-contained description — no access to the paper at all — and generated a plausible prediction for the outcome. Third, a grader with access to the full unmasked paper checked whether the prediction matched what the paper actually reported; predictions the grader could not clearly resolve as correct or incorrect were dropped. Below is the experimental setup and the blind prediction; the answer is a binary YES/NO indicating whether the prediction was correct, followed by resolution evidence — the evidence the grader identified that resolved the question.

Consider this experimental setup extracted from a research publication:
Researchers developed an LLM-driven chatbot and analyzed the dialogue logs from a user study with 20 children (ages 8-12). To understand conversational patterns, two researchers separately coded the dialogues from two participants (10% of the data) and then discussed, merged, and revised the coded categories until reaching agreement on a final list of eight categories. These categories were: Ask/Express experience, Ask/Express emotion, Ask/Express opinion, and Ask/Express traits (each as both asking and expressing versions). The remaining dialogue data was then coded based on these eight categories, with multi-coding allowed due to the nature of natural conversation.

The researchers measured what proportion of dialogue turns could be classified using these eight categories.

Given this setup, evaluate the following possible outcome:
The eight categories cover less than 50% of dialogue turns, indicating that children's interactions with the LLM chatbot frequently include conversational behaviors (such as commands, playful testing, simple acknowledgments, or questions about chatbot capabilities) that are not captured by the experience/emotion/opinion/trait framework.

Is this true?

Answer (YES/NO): NO